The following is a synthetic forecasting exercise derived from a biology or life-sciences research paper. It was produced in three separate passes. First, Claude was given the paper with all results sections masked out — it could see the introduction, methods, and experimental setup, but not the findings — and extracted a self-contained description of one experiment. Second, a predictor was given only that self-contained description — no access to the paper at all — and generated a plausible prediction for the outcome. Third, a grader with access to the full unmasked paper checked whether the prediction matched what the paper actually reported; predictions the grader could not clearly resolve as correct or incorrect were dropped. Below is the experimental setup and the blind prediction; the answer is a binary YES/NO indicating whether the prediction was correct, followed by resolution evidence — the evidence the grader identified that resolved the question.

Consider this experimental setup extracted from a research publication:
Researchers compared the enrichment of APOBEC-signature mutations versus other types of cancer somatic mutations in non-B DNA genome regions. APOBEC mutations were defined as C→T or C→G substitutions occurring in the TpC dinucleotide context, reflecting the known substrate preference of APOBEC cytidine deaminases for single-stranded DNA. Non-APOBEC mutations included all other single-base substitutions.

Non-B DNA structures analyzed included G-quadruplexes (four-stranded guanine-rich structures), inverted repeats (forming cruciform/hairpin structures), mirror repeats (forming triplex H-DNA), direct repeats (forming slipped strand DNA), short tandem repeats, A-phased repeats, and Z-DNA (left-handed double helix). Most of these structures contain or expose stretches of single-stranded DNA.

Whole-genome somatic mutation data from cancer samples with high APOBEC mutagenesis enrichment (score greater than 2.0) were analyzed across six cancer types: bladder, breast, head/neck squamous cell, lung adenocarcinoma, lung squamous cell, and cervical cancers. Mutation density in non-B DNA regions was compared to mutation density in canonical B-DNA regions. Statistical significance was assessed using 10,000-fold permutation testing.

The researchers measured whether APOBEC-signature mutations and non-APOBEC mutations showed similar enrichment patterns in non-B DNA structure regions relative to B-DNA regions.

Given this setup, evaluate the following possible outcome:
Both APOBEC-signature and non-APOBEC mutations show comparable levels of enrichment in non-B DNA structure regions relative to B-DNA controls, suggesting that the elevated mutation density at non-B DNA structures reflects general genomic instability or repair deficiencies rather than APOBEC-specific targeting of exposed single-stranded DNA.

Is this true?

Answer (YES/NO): NO